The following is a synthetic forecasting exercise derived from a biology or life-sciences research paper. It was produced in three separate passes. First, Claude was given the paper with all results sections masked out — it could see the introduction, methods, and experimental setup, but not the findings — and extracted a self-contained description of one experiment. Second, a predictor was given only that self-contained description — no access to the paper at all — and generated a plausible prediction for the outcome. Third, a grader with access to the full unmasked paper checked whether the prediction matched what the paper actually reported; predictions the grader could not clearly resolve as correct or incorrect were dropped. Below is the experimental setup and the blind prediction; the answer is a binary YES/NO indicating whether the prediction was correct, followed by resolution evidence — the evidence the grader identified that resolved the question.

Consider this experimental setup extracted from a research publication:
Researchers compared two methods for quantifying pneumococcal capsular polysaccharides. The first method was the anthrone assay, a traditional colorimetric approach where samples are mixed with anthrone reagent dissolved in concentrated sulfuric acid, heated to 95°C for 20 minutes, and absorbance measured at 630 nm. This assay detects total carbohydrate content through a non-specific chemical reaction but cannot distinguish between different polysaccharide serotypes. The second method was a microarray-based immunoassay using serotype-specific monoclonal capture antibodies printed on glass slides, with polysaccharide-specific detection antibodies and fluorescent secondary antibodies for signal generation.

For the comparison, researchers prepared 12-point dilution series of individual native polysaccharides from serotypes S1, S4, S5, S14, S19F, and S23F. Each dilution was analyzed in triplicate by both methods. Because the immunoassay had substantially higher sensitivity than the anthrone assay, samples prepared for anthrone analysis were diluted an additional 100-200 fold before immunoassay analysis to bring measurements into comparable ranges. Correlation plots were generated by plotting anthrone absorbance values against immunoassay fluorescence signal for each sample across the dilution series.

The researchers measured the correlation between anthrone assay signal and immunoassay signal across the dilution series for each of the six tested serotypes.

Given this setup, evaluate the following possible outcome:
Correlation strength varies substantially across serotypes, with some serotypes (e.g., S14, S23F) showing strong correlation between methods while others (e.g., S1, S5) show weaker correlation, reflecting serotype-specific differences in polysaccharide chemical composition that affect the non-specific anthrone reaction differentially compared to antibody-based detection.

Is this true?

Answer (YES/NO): NO